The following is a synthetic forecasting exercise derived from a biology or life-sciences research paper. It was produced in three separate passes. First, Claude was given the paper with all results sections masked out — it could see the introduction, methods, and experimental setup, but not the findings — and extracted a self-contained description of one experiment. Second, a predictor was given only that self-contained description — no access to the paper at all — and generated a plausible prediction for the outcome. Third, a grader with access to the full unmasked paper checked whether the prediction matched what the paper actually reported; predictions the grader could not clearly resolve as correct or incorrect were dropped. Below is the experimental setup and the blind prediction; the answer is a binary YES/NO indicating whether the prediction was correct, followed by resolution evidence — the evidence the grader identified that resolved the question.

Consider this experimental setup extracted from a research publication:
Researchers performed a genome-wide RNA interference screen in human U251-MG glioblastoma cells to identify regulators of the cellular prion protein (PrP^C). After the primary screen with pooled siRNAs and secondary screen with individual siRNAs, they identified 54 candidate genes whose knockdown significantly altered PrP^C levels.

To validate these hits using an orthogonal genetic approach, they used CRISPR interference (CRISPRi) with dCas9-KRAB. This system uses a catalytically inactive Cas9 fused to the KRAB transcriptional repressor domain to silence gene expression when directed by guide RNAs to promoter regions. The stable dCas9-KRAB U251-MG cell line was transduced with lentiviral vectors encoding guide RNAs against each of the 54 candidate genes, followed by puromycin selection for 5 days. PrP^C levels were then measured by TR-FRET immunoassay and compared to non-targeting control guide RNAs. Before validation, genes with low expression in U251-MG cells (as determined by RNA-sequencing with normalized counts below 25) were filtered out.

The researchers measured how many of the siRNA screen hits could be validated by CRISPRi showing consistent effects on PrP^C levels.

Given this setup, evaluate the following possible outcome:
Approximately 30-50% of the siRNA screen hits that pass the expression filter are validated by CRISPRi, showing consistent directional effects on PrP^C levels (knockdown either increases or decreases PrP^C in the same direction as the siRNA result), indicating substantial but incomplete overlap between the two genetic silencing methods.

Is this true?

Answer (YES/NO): YES